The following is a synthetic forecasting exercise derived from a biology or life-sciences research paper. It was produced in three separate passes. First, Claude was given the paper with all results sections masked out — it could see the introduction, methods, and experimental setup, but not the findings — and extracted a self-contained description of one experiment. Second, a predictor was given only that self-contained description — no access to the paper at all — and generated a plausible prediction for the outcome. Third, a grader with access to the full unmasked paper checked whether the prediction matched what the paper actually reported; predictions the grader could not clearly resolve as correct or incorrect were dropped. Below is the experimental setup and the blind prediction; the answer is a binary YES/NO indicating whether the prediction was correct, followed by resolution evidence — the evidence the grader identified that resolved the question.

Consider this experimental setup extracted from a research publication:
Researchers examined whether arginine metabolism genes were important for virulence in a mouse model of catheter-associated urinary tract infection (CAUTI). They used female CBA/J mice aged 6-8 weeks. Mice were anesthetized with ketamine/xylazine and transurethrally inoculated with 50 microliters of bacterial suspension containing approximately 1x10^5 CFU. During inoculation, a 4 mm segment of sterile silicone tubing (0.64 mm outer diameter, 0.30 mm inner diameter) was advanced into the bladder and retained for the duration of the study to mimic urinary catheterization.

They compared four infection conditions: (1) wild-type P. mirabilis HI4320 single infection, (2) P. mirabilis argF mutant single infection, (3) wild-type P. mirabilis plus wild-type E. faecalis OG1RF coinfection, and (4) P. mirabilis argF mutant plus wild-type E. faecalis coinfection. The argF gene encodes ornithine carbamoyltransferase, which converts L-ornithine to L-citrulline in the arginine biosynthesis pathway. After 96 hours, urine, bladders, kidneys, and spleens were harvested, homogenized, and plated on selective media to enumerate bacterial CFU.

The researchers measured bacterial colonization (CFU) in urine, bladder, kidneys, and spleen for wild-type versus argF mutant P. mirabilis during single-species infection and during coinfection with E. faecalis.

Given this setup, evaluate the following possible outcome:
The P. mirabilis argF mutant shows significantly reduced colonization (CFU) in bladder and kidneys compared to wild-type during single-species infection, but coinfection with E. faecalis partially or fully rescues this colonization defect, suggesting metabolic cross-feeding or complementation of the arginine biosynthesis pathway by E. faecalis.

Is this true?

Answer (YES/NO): NO